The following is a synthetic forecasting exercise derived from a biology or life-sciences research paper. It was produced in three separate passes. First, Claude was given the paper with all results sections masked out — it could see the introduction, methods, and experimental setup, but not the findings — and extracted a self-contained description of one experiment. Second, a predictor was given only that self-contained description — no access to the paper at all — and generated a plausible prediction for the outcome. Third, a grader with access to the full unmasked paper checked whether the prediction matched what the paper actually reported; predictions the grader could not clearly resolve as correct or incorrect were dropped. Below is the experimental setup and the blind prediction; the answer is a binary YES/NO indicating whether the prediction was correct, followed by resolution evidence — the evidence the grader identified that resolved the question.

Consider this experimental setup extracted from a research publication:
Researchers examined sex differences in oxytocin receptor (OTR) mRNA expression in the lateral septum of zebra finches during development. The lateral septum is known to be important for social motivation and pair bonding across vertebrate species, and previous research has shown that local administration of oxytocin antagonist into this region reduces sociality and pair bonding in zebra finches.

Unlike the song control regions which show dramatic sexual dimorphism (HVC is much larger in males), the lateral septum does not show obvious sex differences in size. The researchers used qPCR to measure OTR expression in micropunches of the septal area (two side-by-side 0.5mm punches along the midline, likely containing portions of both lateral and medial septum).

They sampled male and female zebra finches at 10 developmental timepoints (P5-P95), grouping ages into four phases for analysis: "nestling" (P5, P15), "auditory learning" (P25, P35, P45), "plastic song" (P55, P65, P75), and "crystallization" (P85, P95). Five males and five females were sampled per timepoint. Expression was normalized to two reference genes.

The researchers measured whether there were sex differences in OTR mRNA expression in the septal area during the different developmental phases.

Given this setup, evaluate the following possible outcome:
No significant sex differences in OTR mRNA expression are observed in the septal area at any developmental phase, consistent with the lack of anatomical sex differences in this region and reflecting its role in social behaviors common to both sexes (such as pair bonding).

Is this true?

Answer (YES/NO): YES